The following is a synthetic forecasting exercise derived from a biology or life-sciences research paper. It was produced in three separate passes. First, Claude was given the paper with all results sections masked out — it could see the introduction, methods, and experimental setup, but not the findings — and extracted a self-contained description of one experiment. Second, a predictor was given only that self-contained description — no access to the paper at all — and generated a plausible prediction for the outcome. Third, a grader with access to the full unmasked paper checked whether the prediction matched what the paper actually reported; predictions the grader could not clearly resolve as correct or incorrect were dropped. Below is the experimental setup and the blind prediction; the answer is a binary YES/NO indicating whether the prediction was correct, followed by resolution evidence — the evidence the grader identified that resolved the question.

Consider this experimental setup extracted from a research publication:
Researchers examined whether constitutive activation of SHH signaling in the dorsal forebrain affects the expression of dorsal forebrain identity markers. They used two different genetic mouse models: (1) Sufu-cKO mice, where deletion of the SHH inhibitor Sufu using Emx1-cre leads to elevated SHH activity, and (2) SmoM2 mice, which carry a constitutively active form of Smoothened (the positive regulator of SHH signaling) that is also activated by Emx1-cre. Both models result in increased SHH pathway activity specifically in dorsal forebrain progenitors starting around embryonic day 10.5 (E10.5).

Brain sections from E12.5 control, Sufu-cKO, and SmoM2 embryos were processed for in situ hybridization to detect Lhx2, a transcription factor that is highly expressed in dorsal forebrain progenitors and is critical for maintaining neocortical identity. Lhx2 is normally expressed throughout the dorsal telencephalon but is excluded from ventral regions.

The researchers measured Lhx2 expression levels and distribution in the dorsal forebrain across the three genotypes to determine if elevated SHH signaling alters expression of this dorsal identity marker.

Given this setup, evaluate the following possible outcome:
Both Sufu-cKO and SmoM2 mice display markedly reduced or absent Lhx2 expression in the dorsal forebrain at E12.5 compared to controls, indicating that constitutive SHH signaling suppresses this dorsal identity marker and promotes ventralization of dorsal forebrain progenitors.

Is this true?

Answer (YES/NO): NO